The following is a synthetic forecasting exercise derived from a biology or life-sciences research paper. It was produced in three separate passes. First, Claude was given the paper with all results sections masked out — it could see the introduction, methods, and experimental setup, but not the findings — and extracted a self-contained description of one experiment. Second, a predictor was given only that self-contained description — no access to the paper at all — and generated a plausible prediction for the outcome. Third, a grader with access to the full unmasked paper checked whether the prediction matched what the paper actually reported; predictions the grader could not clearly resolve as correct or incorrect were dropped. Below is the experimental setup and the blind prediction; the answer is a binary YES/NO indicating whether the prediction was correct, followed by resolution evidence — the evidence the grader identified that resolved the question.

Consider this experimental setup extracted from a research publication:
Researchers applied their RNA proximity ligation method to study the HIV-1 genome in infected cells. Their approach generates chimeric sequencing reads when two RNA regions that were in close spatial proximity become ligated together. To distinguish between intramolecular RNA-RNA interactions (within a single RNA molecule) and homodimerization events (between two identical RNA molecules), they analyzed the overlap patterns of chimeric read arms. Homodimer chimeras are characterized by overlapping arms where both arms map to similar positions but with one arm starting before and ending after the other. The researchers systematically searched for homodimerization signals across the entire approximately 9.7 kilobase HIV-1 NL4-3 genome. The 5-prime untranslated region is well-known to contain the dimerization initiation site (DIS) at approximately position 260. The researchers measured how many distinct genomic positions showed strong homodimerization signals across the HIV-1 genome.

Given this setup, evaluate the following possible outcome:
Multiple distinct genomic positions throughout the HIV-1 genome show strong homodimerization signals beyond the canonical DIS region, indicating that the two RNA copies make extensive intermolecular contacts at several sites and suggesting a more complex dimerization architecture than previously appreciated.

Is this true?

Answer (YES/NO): YES